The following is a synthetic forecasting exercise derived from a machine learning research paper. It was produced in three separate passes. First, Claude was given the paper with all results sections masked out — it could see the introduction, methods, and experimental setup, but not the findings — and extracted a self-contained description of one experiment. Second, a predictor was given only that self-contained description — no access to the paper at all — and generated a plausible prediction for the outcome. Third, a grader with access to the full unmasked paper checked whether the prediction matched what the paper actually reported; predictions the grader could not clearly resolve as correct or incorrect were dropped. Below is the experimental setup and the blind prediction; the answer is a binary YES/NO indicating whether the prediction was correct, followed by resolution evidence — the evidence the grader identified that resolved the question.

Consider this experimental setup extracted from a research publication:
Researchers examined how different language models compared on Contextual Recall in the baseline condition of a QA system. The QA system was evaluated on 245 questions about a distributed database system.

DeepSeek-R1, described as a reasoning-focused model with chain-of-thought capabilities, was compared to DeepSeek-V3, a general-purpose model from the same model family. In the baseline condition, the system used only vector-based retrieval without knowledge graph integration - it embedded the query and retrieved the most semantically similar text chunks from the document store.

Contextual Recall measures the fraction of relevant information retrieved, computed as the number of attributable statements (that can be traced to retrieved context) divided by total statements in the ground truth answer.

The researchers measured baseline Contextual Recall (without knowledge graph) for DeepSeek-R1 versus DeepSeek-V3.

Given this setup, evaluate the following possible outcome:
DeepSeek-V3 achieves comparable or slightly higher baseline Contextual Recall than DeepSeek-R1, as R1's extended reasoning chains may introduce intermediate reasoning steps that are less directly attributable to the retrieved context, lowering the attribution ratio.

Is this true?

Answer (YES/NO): YES